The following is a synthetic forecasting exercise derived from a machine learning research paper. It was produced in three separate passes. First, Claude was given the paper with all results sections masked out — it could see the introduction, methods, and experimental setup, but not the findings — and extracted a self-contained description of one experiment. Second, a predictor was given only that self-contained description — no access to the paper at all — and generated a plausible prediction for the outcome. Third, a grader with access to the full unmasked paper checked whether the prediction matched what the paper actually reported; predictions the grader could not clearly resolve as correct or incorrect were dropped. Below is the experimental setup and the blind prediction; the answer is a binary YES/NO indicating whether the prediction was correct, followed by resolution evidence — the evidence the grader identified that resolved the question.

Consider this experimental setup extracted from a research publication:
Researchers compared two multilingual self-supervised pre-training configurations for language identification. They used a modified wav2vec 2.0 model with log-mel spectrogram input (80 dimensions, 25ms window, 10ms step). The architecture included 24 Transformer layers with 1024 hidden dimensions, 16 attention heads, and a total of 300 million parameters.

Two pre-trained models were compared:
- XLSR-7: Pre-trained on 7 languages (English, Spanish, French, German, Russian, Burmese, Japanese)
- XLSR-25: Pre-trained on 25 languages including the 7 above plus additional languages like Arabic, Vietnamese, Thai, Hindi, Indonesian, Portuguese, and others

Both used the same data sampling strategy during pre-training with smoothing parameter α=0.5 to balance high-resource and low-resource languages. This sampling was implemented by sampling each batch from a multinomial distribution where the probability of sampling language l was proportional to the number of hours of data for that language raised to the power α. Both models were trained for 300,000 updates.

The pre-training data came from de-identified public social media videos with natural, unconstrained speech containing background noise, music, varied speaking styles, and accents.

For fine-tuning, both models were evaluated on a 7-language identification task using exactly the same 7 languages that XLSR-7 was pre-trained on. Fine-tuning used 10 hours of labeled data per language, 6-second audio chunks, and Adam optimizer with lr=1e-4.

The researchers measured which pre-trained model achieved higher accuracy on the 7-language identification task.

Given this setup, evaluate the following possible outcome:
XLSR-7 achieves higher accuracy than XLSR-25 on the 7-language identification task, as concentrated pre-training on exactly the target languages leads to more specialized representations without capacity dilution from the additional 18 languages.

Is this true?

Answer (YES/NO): YES